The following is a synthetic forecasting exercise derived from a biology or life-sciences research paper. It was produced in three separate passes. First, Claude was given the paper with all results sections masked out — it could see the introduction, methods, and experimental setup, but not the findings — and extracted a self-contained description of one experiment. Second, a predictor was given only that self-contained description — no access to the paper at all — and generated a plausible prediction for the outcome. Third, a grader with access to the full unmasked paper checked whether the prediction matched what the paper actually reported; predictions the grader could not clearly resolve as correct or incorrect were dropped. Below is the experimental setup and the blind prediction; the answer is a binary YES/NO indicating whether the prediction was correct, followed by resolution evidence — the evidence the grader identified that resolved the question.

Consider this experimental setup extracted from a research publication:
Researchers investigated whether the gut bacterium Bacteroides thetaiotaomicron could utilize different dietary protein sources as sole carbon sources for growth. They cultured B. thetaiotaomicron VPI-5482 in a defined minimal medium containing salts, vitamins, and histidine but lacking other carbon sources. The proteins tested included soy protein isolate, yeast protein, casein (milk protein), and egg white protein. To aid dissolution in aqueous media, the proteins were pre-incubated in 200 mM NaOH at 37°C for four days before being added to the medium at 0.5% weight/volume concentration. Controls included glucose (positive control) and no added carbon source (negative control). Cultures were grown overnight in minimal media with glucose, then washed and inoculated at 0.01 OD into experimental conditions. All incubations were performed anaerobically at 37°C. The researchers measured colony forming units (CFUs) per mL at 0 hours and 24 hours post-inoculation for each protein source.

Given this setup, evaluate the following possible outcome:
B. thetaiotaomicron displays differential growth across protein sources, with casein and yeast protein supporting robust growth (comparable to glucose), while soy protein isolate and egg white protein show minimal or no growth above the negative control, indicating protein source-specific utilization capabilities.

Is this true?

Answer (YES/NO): NO